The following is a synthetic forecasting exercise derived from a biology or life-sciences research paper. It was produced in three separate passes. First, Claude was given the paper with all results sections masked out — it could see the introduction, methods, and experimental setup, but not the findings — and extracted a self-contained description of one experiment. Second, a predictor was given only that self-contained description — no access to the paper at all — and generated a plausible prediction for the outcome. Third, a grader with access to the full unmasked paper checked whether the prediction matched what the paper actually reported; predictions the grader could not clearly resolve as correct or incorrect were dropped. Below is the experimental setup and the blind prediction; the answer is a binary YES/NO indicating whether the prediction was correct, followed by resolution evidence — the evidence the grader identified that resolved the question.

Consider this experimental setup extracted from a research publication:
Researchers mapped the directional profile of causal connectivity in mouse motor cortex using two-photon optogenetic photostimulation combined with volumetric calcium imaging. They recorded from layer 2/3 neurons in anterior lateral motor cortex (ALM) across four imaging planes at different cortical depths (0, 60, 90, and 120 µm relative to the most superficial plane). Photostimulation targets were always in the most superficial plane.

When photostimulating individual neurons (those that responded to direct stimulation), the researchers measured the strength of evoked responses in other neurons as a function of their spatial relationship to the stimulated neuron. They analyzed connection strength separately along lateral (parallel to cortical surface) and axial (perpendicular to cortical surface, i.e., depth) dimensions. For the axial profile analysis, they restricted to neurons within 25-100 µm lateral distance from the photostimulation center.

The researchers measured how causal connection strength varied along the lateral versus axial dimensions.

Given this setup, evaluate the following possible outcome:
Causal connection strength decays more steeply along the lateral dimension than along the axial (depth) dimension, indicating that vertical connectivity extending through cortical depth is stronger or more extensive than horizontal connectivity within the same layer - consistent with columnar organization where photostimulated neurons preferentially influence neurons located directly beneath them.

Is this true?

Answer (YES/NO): YES